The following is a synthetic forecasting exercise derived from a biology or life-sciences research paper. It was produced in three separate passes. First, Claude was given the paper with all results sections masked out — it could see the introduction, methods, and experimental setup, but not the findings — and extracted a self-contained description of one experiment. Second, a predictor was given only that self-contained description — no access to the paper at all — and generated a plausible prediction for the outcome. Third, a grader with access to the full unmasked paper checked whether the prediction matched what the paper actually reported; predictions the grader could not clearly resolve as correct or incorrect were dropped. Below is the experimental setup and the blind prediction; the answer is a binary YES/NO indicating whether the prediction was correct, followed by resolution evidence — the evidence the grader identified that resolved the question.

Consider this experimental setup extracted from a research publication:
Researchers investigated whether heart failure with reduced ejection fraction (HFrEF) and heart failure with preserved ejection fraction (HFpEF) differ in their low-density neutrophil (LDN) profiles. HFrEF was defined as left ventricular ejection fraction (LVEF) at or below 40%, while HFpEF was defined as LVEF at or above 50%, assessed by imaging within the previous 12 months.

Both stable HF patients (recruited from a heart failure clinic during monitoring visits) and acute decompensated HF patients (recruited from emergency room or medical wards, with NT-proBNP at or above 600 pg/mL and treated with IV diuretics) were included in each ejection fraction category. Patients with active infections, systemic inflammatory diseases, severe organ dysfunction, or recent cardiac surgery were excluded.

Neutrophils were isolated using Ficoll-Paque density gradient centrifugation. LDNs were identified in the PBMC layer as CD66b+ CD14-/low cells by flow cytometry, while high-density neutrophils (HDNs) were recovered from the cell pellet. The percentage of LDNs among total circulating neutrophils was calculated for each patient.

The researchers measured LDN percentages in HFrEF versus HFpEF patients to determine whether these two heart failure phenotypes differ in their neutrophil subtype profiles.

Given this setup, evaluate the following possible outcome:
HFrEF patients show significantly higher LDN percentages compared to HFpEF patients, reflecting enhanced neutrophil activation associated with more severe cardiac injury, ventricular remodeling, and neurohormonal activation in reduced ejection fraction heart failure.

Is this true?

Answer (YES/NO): NO